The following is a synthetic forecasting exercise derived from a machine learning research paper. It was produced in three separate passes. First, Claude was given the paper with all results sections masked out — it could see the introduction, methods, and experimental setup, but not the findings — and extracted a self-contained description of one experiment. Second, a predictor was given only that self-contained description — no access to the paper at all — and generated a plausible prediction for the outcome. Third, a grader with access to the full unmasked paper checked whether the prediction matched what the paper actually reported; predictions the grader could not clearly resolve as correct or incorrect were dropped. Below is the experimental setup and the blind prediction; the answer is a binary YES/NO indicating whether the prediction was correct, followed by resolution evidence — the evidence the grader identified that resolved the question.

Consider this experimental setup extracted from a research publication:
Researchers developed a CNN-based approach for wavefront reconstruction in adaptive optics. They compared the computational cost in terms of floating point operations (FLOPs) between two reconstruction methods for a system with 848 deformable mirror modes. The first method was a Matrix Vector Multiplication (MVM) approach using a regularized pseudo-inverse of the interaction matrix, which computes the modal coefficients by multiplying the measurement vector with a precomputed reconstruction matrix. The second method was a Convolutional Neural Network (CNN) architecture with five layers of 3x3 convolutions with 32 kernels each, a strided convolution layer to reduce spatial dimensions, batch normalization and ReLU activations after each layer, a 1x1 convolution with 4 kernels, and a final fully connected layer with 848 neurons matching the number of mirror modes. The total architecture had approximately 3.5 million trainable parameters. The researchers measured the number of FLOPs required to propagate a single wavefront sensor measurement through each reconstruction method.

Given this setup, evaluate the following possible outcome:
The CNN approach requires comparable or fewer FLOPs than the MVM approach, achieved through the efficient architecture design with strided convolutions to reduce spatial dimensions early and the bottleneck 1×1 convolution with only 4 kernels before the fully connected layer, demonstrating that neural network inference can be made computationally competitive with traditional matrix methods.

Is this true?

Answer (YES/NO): NO